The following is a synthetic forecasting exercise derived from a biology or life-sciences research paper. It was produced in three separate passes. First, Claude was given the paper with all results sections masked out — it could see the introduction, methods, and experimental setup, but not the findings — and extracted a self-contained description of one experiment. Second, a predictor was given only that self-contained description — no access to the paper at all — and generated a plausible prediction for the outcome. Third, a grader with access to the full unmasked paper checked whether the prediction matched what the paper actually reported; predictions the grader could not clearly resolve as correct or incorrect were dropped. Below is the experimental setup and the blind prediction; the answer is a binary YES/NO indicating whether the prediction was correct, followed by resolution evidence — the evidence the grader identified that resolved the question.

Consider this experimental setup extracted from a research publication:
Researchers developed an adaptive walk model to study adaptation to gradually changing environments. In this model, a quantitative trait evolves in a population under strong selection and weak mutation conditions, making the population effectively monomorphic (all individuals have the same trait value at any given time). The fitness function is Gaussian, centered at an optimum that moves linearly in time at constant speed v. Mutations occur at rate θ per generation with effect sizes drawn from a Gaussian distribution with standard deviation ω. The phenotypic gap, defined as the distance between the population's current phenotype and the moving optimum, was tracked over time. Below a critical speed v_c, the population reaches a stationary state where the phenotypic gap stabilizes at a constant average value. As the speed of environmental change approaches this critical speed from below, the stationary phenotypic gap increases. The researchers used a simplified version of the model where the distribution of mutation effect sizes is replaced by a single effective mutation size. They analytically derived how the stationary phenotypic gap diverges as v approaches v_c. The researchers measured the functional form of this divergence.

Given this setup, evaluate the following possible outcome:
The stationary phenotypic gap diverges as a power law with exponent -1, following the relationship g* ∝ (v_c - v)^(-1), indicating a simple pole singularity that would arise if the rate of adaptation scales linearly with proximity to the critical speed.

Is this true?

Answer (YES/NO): NO